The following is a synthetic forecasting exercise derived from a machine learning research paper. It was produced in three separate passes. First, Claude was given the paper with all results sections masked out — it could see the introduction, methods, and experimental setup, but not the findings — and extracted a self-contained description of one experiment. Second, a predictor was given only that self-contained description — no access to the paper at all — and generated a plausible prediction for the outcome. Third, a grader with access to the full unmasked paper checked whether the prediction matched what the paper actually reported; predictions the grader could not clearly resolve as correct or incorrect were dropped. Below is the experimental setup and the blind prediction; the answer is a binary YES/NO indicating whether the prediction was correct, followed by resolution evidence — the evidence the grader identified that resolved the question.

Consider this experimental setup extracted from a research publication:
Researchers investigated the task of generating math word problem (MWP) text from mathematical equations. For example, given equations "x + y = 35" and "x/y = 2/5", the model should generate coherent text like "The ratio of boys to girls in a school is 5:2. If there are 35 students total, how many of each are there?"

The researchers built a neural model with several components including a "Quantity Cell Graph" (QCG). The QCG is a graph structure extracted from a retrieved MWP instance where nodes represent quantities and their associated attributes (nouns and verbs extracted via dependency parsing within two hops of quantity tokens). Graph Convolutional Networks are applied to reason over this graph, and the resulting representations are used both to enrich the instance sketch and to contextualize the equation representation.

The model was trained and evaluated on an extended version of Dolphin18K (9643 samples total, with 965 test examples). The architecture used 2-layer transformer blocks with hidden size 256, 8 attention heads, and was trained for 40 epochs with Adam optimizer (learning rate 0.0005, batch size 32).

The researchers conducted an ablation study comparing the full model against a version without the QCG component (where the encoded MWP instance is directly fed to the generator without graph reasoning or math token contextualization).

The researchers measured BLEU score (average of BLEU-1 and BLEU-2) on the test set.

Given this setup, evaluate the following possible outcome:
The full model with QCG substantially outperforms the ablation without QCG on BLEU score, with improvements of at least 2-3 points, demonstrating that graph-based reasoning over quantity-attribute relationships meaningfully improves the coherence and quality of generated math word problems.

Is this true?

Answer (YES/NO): NO